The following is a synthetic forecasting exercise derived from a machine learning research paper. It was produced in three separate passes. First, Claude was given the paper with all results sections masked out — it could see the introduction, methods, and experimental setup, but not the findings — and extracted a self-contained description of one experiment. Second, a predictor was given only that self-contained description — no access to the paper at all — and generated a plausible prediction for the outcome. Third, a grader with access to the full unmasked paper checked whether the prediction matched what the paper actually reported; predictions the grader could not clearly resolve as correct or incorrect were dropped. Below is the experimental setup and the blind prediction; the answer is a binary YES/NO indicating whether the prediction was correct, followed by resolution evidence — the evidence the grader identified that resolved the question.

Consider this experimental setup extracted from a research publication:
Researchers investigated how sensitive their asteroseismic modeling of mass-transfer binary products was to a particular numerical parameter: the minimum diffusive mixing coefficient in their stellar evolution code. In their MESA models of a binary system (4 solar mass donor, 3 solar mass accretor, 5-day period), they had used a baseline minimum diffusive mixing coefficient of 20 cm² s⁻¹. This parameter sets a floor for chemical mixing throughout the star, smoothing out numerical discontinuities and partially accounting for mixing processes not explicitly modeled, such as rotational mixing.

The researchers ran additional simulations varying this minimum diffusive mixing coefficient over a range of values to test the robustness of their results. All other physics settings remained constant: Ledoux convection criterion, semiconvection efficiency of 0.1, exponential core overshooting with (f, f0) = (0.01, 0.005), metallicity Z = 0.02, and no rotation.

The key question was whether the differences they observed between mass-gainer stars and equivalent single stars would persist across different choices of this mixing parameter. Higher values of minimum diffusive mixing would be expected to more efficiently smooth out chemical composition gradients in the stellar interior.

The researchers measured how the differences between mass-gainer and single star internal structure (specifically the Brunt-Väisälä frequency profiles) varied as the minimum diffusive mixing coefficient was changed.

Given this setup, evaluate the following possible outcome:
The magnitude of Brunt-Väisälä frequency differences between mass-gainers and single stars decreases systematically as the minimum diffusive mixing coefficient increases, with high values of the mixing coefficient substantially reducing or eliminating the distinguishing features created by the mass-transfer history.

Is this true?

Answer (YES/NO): NO